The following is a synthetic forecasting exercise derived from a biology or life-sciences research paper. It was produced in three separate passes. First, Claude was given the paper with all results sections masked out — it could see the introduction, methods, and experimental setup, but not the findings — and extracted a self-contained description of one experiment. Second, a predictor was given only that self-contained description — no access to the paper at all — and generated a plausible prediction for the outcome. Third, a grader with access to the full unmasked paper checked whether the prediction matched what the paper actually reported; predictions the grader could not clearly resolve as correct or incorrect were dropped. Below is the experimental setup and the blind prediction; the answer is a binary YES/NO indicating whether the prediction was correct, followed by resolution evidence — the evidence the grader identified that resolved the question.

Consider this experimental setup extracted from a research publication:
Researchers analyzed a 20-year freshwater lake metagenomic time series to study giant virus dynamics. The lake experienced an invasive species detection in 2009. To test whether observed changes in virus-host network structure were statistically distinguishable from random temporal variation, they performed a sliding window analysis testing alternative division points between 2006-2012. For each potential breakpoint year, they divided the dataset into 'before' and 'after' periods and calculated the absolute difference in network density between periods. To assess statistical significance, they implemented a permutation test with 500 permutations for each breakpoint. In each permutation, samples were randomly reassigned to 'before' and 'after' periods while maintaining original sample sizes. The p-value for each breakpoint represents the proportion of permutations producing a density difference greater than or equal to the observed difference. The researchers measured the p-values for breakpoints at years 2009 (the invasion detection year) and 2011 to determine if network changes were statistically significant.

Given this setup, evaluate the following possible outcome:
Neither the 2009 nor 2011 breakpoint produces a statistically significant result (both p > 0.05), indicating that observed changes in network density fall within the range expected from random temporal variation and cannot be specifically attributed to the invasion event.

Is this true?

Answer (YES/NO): YES